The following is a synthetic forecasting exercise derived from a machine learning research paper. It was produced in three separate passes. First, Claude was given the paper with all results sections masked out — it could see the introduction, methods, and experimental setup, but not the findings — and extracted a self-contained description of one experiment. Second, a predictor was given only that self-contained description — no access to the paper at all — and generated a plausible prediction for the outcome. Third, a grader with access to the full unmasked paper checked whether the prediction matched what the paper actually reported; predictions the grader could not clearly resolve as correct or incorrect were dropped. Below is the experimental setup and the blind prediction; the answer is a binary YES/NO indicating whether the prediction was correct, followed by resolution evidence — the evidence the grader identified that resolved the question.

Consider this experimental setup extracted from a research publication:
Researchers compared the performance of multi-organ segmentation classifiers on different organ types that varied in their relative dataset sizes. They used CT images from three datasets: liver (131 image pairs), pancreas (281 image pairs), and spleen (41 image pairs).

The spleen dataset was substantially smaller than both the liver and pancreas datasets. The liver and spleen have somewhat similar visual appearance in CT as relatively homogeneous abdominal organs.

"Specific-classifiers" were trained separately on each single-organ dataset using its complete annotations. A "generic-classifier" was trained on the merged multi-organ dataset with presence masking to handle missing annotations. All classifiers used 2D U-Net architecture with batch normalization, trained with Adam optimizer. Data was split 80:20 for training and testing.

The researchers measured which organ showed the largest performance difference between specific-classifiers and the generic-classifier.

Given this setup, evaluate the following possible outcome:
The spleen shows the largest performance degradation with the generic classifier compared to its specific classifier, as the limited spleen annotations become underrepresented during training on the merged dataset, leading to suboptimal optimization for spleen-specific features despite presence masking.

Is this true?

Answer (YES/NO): NO